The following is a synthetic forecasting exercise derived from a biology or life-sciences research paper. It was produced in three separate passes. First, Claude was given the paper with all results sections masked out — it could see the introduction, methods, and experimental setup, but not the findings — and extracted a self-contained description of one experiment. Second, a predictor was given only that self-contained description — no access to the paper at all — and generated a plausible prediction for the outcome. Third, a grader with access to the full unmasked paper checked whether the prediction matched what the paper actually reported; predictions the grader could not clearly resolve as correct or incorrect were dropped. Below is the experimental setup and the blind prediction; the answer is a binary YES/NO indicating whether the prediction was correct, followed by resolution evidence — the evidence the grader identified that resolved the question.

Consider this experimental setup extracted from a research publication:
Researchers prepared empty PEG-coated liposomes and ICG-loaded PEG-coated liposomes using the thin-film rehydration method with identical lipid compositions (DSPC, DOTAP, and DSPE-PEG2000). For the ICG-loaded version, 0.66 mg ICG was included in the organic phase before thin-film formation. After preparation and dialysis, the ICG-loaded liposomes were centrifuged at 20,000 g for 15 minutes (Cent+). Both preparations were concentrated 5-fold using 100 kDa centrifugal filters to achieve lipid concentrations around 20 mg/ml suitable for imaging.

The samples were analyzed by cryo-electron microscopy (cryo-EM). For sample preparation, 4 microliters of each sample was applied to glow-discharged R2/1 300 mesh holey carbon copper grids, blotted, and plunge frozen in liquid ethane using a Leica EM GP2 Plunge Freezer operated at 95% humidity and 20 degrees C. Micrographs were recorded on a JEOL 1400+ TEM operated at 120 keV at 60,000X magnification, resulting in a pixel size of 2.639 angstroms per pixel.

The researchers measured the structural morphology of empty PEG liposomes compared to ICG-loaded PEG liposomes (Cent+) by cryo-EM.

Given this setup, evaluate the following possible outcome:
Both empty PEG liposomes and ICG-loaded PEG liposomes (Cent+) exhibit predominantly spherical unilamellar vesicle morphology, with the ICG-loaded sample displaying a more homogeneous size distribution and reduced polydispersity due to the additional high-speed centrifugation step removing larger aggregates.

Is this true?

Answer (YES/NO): NO